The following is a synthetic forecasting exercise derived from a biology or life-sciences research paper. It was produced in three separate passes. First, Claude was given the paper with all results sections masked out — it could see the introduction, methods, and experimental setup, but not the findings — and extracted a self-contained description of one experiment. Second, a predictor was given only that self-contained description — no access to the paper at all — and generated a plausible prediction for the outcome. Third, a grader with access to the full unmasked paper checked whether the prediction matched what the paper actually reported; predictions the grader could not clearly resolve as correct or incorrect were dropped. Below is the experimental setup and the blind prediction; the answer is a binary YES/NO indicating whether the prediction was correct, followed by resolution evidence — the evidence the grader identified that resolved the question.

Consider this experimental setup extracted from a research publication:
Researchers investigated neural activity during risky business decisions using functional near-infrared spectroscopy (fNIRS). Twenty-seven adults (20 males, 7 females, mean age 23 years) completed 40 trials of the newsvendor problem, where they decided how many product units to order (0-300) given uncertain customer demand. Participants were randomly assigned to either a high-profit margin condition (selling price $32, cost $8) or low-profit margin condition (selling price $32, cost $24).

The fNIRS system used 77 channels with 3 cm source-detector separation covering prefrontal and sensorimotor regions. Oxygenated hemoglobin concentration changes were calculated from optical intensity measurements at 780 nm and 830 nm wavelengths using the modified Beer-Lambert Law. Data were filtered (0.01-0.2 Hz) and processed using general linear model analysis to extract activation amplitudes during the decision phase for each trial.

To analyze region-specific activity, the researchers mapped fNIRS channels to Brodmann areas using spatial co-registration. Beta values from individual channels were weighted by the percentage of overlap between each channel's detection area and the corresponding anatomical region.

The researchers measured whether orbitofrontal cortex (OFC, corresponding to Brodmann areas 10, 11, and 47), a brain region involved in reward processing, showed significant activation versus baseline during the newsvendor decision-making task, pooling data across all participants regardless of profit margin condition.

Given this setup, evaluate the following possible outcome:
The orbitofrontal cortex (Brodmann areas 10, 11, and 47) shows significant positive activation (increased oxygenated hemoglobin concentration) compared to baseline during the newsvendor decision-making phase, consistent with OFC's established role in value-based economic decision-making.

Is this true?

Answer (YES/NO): YES